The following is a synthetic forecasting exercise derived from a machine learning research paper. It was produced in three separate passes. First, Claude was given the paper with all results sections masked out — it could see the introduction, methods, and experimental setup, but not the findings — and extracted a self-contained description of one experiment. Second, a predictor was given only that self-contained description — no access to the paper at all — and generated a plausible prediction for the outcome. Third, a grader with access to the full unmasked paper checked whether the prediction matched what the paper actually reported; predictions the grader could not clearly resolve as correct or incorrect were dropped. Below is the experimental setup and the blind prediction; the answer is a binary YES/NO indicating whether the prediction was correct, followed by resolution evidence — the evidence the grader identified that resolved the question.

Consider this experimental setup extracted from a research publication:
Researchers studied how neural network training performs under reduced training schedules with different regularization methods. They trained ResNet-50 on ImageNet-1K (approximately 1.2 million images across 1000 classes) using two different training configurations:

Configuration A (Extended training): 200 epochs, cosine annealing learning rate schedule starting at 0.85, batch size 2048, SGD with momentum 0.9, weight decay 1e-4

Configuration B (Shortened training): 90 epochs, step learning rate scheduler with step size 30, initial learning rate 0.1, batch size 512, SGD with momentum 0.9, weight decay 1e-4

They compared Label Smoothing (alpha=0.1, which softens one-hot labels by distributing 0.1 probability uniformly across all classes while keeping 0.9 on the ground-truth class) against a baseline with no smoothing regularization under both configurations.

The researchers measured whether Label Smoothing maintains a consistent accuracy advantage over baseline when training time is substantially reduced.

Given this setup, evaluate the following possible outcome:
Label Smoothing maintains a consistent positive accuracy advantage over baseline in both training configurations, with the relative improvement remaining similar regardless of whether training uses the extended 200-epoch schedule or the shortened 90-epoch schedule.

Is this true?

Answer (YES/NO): NO